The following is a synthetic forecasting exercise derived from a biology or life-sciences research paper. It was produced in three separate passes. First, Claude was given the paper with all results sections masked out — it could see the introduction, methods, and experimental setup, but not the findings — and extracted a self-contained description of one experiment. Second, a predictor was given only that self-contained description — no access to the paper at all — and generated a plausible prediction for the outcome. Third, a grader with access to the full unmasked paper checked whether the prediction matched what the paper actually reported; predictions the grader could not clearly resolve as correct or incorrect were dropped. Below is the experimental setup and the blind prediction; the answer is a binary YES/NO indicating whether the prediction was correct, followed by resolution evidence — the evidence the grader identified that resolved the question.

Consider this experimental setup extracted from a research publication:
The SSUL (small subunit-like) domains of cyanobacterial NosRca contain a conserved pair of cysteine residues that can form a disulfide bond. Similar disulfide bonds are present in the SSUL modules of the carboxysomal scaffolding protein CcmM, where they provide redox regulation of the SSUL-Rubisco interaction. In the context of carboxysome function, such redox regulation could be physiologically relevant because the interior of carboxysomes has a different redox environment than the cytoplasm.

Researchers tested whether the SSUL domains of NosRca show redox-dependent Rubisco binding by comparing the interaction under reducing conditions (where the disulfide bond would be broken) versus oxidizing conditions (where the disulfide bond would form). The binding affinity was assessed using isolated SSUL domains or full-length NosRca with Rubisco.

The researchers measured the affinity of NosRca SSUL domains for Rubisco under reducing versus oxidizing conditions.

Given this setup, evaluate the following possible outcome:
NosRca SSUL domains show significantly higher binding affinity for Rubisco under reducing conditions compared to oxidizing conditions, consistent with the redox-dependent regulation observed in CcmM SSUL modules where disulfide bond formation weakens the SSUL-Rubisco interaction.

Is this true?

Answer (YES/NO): YES